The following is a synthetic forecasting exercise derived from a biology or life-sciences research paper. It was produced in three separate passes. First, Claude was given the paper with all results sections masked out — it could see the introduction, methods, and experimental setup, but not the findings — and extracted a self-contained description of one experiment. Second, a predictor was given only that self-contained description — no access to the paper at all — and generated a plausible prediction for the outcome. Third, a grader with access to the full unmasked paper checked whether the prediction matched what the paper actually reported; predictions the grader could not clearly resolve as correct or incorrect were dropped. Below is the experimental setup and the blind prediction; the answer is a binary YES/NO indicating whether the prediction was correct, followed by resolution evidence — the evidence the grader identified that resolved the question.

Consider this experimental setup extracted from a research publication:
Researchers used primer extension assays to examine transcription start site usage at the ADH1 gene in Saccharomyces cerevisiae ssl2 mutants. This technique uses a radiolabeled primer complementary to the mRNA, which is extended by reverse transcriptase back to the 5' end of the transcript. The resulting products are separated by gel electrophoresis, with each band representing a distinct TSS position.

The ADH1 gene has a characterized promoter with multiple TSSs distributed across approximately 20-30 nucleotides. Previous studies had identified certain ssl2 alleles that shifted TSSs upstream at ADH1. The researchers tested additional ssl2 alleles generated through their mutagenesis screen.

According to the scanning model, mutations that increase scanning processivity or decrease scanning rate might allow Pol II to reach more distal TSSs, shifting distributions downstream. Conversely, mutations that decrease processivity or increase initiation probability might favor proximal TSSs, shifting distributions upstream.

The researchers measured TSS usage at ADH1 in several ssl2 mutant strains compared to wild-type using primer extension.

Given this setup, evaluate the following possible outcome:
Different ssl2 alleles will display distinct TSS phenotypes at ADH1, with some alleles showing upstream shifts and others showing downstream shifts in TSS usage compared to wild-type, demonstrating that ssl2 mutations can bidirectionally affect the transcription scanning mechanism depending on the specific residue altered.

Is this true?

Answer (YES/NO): YES